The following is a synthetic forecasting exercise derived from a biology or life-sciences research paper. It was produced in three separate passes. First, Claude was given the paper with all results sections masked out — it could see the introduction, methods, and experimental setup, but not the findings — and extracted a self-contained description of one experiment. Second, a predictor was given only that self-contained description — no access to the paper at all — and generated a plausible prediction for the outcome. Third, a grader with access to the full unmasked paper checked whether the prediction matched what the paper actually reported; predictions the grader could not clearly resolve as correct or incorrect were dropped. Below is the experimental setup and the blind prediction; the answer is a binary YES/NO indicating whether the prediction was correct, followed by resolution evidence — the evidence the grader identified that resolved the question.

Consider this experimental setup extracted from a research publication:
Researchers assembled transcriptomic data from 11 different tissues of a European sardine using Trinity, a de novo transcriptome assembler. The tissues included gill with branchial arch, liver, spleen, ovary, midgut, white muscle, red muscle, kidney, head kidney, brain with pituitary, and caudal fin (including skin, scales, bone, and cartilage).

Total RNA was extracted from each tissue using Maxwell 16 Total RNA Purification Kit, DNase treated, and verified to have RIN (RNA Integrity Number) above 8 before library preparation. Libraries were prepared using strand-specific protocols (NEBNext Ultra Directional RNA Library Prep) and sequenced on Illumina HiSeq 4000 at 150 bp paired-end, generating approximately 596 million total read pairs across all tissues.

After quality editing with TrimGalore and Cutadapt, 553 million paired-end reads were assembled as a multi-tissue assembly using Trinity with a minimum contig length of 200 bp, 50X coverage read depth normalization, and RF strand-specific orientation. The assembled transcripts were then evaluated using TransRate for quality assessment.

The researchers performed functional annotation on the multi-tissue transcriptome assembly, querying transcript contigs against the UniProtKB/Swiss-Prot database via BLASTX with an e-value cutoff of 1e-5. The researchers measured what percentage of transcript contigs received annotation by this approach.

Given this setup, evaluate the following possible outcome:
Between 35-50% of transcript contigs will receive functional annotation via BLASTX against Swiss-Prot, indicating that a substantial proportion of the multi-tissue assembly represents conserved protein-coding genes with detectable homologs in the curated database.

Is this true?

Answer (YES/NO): NO